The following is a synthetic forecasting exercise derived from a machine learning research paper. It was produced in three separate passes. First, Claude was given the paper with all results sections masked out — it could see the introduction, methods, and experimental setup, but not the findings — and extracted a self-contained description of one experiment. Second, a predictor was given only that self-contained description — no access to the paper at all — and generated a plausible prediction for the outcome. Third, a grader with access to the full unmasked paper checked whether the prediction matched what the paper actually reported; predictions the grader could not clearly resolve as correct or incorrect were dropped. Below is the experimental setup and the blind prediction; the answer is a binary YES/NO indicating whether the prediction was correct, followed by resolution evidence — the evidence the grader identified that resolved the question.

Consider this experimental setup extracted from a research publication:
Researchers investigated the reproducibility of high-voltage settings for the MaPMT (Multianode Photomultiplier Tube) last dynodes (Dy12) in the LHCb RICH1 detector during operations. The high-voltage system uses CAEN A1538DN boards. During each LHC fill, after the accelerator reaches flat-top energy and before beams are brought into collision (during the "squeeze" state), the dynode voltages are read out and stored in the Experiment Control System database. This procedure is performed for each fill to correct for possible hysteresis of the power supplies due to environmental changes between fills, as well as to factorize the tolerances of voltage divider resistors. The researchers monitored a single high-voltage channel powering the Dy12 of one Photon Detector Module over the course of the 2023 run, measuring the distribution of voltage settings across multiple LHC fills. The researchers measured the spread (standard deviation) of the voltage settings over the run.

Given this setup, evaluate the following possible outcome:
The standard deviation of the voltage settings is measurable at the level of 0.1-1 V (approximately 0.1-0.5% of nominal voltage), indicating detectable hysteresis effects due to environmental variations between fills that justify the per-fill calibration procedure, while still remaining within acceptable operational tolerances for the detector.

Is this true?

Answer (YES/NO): YES